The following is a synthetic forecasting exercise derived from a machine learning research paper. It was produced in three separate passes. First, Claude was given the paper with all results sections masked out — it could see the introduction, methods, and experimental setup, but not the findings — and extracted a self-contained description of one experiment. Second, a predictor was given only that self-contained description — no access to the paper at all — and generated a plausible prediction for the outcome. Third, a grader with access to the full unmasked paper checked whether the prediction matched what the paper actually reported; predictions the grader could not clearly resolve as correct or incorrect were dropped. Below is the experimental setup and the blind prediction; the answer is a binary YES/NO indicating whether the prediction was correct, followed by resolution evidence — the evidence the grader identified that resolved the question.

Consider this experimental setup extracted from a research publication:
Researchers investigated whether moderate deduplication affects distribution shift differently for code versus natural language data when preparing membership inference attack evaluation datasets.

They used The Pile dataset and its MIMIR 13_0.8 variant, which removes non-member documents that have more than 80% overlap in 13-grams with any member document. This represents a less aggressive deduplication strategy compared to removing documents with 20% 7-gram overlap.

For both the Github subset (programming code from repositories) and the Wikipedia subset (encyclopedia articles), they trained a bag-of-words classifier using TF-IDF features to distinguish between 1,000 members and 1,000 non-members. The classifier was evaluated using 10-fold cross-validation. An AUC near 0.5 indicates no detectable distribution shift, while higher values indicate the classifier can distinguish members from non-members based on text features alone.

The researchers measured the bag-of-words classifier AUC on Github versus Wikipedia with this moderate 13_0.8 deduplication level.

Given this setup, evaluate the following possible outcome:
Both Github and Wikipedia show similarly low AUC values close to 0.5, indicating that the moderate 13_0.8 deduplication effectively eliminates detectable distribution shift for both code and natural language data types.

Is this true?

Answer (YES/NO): NO